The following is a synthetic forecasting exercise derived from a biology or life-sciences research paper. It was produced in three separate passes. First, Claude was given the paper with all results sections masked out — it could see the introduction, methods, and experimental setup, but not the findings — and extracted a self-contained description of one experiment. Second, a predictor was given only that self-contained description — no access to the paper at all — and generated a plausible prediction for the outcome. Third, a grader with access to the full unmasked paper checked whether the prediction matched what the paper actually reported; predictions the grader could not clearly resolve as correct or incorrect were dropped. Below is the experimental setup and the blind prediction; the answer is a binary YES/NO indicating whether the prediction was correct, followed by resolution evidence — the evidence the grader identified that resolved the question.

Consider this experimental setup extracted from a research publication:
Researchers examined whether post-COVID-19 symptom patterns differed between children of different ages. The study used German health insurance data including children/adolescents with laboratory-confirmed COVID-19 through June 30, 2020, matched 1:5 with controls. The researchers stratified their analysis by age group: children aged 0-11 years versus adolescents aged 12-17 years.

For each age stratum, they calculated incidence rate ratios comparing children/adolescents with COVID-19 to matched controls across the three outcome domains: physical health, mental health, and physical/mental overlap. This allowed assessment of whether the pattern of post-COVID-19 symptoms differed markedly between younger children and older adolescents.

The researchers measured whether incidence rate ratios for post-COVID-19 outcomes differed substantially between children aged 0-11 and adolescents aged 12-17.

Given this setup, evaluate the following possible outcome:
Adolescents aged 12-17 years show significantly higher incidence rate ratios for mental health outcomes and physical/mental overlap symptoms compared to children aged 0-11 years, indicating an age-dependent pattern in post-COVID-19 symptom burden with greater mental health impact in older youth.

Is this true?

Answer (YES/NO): NO